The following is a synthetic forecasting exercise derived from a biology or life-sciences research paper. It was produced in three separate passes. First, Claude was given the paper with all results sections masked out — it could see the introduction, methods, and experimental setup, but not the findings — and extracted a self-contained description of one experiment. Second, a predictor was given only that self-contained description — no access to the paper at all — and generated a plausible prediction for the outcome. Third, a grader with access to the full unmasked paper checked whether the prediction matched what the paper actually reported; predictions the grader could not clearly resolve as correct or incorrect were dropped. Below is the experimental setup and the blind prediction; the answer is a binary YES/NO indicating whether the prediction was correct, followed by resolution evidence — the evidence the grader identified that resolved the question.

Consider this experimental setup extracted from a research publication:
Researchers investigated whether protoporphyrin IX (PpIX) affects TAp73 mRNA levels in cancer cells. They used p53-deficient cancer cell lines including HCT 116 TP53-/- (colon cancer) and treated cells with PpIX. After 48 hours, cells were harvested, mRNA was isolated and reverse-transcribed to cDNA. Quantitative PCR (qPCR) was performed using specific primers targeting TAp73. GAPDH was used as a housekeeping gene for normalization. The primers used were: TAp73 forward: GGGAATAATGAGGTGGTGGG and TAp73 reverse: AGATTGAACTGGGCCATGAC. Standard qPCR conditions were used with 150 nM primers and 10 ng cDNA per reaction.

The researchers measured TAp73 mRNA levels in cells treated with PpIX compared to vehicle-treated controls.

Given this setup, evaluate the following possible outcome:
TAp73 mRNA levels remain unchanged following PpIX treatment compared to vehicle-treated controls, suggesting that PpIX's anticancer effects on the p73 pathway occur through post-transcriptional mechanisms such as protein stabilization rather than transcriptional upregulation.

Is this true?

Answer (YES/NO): YES